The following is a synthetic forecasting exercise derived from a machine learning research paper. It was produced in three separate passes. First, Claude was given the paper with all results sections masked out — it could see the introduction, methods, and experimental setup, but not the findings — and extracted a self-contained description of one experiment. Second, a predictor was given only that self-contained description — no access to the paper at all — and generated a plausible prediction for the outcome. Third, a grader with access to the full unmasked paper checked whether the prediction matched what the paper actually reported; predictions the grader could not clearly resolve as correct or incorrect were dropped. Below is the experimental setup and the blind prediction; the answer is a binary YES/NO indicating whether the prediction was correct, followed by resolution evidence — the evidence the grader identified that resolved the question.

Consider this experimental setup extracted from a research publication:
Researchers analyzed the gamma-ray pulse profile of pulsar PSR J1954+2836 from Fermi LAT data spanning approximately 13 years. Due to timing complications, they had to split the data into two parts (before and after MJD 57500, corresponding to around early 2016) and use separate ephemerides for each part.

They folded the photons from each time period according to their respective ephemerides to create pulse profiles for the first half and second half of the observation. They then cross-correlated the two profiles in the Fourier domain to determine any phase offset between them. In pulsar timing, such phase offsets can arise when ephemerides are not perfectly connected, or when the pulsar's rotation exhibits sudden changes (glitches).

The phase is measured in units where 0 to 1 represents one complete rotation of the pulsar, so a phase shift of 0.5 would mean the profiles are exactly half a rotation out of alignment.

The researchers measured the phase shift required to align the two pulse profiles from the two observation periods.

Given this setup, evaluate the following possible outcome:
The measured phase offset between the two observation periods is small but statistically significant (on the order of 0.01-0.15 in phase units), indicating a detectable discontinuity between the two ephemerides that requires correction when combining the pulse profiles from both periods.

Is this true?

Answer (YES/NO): NO